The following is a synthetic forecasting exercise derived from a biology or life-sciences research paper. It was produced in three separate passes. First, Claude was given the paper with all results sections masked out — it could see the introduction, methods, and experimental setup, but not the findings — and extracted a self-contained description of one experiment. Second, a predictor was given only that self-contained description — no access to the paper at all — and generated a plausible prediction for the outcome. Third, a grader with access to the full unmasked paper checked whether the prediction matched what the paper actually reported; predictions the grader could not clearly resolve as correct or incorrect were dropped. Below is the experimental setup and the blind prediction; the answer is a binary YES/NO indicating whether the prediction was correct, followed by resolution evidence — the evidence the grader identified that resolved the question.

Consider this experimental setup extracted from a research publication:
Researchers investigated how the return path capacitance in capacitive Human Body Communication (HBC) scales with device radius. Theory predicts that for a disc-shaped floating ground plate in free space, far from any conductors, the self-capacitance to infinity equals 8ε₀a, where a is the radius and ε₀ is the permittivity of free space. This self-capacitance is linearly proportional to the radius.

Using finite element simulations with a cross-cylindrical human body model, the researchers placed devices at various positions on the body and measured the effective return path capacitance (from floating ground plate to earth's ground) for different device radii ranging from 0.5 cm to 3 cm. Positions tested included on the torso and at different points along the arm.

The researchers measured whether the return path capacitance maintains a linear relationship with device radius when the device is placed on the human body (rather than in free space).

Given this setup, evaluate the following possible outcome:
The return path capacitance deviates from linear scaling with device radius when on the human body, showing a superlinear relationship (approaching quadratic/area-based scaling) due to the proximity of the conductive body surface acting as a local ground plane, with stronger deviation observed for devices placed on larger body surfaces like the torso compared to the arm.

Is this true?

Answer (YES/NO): NO